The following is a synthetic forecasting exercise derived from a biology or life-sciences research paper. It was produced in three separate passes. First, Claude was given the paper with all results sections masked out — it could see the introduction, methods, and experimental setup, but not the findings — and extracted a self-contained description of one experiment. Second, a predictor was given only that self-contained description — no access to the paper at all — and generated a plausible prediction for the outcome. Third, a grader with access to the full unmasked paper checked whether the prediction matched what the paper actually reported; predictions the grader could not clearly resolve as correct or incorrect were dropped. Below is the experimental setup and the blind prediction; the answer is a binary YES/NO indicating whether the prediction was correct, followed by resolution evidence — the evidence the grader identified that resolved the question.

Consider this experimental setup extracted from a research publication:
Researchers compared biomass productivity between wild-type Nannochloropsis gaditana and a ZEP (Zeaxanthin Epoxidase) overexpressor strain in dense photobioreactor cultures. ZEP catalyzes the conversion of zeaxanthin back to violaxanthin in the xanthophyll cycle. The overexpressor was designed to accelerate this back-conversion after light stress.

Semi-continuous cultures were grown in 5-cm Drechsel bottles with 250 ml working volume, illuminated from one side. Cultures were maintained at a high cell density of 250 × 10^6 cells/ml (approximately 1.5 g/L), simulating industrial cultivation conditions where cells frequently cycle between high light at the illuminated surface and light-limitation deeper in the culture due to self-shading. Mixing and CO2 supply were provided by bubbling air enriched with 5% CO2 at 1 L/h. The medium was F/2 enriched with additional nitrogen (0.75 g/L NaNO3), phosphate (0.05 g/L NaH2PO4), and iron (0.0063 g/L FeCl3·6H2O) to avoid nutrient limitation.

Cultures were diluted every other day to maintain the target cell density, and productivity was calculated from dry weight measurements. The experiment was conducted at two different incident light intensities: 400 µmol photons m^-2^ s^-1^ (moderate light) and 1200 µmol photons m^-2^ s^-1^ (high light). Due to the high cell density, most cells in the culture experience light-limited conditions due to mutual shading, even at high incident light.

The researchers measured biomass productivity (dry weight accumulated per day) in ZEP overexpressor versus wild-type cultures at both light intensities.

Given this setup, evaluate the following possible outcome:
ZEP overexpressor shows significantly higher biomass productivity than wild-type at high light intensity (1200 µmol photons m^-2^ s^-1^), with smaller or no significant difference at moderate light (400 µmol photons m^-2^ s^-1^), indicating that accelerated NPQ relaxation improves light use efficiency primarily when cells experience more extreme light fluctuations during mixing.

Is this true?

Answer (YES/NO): YES